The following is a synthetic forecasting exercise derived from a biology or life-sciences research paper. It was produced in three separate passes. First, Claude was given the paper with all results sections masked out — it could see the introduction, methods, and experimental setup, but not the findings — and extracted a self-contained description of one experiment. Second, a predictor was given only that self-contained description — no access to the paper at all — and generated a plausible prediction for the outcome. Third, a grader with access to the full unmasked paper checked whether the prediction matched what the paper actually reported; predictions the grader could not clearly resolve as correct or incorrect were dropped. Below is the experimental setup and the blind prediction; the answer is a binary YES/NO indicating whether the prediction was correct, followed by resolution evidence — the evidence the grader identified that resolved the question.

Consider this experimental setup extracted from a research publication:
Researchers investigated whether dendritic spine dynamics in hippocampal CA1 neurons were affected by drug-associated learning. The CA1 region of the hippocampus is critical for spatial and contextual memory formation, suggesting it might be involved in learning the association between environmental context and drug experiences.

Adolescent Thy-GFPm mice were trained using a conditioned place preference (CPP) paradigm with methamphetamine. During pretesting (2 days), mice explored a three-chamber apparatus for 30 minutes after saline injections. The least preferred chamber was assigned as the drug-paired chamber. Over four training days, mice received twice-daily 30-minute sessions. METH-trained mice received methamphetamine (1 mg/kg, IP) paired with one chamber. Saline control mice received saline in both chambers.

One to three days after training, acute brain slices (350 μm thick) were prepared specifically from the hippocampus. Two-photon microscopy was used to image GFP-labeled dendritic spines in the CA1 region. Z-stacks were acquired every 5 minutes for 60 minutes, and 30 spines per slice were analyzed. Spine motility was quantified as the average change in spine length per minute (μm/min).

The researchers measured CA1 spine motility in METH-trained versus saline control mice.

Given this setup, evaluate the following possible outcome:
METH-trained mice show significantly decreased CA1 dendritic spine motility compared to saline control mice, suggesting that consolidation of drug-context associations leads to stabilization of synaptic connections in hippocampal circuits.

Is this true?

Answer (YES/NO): NO